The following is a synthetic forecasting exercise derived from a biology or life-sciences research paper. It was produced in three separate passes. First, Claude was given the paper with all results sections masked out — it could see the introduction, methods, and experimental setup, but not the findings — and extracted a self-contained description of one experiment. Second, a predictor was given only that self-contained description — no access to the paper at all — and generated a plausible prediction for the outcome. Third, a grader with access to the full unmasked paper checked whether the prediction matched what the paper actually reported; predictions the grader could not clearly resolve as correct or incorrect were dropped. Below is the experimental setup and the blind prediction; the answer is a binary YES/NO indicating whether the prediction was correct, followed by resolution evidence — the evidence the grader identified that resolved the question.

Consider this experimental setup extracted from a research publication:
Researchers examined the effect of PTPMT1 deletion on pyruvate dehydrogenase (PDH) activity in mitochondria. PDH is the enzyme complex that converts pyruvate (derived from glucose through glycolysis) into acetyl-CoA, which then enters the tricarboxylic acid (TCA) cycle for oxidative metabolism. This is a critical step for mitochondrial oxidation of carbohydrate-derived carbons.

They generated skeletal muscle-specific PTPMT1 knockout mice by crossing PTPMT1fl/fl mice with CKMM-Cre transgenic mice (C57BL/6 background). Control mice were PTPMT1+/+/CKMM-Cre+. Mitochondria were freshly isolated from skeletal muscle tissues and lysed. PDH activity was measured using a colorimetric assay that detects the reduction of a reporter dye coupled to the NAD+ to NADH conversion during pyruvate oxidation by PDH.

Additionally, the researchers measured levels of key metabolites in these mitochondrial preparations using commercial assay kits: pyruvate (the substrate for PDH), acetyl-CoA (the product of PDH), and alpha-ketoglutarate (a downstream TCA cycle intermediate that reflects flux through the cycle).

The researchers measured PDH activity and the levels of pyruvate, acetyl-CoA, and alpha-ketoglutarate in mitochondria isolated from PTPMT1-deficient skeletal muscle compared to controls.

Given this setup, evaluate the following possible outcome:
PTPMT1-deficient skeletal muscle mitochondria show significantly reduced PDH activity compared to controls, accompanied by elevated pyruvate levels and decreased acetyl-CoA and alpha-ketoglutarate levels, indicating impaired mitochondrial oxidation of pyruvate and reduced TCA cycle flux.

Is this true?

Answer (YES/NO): NO